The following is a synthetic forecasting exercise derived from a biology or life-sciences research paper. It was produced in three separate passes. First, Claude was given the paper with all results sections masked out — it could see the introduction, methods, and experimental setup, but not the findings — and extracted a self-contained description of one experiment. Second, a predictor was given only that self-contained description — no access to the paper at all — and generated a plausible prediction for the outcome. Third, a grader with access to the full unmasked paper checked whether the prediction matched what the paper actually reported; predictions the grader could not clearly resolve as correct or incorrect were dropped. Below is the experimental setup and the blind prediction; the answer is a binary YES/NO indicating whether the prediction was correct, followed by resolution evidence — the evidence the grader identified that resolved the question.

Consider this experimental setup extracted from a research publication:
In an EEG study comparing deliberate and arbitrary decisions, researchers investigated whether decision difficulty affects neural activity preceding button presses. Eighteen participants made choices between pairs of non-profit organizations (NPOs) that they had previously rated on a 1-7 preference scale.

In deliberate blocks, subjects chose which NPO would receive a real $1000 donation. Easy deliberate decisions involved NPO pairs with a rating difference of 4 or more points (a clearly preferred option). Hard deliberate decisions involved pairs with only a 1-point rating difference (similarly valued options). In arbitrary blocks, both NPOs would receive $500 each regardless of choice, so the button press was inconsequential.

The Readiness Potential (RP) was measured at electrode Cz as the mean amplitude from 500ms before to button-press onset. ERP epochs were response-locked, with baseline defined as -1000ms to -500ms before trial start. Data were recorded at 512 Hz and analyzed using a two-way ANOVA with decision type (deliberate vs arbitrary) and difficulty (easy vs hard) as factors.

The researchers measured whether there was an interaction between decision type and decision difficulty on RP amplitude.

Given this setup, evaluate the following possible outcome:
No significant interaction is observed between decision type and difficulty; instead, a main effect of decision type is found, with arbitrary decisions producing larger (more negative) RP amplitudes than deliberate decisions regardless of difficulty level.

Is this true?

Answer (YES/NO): YES